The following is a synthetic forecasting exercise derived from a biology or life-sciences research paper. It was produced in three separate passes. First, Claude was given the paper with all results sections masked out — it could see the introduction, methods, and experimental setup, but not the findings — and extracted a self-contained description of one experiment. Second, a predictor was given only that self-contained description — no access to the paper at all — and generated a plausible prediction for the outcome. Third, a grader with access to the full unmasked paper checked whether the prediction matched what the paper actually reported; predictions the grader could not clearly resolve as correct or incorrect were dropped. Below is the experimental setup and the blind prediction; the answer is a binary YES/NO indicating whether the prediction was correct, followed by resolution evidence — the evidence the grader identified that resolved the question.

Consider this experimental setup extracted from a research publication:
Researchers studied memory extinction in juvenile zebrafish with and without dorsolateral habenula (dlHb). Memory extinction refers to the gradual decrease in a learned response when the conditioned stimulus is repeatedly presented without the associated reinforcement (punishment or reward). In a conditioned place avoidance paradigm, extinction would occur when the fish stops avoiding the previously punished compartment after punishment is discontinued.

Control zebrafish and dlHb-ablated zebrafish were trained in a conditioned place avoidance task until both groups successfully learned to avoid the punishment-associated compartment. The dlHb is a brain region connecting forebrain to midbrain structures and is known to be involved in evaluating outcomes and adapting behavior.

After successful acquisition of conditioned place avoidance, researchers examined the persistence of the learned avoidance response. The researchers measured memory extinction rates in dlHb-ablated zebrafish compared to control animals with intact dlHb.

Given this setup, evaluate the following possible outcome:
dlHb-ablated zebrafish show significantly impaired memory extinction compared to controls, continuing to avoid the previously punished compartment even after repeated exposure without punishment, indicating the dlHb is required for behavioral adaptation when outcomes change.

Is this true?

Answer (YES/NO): YES